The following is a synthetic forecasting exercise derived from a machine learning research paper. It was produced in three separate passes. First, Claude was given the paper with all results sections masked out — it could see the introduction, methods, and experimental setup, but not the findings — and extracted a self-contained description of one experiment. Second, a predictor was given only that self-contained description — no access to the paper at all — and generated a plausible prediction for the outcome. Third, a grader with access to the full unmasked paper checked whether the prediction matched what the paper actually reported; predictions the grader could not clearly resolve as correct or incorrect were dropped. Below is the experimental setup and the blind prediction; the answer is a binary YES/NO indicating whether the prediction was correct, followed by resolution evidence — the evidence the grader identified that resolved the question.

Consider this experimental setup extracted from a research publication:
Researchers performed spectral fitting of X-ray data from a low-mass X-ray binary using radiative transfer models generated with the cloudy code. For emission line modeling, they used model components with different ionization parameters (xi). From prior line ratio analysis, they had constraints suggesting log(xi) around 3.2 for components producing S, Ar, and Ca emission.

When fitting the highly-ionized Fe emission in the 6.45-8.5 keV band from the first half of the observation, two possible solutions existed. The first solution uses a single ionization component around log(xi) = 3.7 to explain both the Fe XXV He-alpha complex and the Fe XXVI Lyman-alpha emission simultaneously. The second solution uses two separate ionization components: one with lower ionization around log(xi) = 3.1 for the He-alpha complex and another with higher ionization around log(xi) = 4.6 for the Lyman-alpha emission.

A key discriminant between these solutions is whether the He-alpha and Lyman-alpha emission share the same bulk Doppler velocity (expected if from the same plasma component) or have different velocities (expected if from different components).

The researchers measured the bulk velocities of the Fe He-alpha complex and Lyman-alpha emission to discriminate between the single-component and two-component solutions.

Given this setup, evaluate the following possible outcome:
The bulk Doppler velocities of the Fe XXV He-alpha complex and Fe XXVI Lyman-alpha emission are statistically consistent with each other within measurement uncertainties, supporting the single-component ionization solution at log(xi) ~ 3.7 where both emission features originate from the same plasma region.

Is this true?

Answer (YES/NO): NO